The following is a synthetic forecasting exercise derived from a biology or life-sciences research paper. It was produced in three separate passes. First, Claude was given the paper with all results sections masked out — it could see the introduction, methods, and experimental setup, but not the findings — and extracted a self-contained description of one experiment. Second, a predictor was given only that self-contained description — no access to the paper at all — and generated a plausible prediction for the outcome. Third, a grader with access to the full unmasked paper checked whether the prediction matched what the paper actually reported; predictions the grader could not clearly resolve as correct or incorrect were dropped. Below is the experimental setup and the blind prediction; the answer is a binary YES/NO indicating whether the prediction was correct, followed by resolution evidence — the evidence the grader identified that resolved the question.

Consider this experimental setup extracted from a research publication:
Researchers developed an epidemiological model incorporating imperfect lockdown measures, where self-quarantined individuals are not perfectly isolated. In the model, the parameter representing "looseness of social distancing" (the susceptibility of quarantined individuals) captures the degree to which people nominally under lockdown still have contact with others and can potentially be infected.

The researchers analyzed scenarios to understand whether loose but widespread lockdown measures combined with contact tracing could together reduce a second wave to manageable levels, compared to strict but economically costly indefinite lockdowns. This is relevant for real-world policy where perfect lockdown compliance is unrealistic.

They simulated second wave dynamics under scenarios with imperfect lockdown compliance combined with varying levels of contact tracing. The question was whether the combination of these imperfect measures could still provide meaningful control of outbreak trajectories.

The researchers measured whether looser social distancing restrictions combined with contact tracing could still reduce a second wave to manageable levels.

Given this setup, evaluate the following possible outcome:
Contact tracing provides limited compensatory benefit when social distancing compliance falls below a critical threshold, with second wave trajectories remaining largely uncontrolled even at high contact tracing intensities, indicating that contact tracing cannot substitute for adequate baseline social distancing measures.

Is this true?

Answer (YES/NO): NO